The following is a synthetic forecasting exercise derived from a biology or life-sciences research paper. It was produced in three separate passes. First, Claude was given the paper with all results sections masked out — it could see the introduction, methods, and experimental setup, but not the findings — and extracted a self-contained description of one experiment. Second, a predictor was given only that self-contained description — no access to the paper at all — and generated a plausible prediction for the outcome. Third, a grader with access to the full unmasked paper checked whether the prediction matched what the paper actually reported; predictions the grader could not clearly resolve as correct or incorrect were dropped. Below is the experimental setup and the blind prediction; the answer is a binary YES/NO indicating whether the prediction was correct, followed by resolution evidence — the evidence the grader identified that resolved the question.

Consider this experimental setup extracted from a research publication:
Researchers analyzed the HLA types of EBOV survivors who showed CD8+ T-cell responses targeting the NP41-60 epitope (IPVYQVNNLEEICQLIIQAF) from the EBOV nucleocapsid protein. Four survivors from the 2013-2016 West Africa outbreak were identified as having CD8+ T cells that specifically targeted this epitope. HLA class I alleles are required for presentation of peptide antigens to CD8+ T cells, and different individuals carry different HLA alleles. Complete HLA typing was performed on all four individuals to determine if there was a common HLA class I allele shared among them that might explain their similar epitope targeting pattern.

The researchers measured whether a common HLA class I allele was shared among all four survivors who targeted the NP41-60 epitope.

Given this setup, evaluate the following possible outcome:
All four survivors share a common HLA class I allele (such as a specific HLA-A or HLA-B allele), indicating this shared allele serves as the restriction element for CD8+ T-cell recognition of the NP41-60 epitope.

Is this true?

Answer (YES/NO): YES